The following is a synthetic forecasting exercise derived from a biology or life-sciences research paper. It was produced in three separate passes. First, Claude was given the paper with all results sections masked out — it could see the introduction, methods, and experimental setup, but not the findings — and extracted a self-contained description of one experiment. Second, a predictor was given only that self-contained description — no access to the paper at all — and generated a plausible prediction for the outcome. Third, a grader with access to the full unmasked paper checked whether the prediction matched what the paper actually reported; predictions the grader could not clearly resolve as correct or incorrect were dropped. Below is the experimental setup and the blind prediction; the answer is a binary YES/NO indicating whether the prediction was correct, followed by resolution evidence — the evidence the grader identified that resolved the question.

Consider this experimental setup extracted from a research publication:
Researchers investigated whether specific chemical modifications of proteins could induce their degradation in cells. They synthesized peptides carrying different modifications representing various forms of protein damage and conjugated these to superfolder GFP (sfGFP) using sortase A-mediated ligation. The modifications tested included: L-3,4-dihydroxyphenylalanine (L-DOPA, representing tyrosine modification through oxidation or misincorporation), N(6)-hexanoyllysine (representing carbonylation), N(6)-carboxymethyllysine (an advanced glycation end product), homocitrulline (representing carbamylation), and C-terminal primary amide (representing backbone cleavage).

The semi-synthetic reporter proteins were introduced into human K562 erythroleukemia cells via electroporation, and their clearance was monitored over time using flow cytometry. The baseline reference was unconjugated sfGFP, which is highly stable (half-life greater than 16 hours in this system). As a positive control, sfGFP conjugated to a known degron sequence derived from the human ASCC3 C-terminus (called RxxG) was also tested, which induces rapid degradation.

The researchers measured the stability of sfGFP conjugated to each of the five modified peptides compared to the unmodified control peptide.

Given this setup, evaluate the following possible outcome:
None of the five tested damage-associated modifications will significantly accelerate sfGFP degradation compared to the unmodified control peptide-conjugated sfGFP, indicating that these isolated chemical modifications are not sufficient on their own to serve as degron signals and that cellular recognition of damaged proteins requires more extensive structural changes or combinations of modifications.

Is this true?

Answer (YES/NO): NO